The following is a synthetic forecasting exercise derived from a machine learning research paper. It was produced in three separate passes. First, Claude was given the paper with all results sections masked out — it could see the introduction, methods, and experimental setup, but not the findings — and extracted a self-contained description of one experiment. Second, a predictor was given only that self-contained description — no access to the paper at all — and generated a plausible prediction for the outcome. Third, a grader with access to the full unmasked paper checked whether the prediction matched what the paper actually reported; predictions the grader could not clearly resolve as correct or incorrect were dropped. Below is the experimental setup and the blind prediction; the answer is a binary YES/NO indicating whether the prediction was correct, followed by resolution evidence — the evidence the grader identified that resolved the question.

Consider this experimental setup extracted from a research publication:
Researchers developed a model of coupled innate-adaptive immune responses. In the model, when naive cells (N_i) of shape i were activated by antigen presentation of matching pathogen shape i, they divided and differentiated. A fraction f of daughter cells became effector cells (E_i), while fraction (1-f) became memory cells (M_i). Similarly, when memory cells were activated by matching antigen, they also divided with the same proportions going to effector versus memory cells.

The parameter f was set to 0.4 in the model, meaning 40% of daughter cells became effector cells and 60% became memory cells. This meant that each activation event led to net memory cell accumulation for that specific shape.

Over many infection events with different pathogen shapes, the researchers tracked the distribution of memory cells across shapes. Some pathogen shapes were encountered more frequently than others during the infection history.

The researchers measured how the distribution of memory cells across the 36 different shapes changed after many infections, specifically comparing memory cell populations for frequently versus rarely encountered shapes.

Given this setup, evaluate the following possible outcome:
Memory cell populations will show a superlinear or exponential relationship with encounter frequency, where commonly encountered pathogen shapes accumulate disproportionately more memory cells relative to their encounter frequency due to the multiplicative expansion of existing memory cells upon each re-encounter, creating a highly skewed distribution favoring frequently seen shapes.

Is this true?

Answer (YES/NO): NO